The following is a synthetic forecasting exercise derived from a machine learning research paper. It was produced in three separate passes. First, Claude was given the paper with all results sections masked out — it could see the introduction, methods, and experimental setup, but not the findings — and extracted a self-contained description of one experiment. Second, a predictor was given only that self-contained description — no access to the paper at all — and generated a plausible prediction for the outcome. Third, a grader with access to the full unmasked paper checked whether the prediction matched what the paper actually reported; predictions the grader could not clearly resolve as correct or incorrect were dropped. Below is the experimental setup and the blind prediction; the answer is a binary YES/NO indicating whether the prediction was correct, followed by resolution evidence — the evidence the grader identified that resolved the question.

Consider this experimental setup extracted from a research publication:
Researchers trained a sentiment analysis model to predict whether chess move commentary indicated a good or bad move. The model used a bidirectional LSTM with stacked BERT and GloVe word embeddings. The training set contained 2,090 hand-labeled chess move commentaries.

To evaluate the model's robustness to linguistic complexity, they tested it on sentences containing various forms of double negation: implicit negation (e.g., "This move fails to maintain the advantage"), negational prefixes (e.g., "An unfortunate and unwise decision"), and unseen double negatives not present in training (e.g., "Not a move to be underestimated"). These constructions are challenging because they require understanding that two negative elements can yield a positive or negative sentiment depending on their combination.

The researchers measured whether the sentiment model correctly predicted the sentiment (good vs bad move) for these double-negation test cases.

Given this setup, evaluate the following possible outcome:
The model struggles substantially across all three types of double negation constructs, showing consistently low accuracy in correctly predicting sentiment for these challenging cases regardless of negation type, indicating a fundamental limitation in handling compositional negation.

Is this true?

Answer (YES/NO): NO